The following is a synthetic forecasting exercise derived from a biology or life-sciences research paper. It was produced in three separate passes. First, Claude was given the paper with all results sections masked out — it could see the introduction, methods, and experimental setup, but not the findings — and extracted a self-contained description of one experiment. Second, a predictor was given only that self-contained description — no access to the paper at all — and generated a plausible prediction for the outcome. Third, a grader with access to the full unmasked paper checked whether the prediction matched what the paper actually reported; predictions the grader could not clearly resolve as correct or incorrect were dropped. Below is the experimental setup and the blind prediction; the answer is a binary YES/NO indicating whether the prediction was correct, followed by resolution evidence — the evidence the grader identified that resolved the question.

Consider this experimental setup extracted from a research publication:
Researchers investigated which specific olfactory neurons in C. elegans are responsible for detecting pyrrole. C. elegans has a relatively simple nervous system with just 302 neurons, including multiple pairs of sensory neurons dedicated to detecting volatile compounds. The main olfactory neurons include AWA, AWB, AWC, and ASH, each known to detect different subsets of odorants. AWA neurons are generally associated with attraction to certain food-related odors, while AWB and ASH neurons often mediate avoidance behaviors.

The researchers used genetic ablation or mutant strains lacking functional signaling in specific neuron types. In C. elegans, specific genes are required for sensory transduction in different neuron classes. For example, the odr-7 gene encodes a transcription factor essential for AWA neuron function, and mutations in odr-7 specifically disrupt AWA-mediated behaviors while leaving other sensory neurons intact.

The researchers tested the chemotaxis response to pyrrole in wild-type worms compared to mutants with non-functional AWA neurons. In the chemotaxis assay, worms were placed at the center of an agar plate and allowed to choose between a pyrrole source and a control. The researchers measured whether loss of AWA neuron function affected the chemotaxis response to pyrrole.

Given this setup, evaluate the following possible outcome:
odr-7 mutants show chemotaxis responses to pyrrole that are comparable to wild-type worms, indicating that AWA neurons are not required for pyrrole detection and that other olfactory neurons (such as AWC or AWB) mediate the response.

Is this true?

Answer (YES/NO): NO